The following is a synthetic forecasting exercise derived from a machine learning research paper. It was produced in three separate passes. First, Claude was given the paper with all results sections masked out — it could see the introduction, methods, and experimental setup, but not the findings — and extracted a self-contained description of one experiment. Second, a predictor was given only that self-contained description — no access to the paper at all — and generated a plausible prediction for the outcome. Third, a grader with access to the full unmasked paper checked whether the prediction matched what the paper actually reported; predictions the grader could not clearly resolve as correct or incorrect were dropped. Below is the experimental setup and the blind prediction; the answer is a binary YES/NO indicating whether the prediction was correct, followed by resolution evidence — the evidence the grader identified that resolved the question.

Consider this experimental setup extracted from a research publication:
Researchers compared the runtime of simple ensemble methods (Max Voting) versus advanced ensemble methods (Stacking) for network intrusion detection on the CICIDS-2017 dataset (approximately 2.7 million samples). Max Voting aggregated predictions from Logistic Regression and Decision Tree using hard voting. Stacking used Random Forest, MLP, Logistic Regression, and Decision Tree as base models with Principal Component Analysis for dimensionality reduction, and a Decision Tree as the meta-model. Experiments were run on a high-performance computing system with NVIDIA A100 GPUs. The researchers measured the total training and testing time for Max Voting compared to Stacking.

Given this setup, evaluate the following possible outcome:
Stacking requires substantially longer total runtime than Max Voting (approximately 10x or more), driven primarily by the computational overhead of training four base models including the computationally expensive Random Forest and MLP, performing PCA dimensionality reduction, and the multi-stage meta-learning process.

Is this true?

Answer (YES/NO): YES